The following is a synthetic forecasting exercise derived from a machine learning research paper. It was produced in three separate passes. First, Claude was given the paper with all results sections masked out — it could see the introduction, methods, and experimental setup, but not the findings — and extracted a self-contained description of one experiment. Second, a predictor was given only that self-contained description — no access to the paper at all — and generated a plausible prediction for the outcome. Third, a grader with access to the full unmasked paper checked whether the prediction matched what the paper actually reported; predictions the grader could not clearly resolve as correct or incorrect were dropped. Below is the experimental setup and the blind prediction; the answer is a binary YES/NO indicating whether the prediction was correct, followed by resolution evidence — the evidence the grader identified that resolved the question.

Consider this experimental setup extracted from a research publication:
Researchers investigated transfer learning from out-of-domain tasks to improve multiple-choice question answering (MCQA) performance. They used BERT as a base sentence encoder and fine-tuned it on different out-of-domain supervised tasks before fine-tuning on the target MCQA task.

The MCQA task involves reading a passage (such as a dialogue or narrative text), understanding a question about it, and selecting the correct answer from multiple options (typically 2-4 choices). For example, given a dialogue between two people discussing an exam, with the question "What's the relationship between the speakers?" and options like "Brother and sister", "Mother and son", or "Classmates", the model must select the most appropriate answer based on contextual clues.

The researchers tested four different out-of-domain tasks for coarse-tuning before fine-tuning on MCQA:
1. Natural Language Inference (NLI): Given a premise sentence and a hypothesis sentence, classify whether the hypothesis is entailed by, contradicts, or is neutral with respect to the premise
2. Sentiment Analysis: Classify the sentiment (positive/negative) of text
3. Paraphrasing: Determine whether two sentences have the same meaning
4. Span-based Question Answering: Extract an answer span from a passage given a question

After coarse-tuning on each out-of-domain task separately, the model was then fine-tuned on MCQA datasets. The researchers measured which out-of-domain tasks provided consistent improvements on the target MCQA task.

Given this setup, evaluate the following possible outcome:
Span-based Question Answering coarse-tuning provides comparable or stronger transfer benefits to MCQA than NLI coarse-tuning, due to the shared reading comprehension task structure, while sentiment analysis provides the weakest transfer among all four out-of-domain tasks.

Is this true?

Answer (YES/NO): NO